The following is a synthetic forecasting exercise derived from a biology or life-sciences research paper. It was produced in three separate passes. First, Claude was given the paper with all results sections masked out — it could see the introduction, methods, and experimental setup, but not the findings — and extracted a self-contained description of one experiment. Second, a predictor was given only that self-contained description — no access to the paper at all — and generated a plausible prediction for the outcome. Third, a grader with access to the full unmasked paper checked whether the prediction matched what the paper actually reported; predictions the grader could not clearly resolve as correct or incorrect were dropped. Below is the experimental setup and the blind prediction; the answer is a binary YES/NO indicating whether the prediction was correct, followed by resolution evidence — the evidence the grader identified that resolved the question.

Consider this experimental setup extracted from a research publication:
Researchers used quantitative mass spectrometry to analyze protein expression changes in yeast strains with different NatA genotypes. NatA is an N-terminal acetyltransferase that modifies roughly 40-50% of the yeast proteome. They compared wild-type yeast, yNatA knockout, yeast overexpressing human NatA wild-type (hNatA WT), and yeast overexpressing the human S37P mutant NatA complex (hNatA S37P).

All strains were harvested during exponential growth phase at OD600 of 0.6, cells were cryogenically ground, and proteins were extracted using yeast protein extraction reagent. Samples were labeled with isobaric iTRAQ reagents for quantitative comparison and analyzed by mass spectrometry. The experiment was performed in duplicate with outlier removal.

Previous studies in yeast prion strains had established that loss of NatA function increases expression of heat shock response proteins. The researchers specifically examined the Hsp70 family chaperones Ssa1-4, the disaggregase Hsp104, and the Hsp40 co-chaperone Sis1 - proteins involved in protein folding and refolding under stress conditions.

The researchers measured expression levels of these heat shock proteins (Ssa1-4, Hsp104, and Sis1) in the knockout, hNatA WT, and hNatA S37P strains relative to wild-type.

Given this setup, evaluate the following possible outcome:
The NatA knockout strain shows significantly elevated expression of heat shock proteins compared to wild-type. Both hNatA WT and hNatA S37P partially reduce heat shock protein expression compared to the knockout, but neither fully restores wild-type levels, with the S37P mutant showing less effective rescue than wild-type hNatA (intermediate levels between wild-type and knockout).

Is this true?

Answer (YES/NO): NO